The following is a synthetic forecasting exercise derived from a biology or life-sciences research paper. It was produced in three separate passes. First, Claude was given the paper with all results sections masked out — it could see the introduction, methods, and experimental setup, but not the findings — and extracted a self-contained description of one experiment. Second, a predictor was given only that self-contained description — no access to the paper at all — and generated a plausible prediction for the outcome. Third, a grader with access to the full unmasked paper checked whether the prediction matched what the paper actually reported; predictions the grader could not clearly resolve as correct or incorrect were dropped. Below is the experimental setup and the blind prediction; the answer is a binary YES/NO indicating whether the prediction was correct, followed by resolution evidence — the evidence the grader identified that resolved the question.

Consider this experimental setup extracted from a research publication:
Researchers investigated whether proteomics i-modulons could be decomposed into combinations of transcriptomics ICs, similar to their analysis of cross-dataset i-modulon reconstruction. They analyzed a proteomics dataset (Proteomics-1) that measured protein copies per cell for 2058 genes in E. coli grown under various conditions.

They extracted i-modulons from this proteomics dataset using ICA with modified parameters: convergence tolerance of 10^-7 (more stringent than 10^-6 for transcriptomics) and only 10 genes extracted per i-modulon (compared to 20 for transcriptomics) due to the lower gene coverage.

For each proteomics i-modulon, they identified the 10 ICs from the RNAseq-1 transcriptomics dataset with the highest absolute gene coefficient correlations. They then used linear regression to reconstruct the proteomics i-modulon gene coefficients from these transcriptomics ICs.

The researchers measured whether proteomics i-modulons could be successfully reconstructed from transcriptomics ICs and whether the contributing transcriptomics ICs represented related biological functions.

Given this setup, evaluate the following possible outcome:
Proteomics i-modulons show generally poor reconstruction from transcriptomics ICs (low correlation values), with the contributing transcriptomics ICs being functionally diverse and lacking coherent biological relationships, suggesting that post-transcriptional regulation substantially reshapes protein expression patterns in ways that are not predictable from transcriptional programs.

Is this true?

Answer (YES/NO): NO